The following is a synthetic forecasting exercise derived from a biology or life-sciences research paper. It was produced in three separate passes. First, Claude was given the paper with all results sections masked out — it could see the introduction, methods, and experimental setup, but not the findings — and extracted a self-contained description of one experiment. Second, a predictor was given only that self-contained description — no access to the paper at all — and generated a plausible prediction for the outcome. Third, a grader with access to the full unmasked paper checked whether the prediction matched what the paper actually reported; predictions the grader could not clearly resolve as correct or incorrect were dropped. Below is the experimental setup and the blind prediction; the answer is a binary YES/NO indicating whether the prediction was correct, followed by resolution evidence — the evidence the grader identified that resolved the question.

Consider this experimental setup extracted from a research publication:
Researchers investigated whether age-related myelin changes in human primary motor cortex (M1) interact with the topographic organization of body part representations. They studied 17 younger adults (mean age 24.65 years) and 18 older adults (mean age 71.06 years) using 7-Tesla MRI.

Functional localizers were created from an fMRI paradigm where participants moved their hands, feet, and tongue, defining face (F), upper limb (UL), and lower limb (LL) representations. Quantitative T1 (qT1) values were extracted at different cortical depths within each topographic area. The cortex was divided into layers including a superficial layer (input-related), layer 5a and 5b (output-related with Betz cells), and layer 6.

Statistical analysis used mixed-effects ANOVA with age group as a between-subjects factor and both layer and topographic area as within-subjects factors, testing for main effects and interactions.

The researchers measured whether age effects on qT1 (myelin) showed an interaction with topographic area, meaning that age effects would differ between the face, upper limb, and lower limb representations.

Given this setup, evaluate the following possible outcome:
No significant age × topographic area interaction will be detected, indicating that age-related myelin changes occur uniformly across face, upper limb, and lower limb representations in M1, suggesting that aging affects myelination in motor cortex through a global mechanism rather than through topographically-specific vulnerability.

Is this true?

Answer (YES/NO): YES